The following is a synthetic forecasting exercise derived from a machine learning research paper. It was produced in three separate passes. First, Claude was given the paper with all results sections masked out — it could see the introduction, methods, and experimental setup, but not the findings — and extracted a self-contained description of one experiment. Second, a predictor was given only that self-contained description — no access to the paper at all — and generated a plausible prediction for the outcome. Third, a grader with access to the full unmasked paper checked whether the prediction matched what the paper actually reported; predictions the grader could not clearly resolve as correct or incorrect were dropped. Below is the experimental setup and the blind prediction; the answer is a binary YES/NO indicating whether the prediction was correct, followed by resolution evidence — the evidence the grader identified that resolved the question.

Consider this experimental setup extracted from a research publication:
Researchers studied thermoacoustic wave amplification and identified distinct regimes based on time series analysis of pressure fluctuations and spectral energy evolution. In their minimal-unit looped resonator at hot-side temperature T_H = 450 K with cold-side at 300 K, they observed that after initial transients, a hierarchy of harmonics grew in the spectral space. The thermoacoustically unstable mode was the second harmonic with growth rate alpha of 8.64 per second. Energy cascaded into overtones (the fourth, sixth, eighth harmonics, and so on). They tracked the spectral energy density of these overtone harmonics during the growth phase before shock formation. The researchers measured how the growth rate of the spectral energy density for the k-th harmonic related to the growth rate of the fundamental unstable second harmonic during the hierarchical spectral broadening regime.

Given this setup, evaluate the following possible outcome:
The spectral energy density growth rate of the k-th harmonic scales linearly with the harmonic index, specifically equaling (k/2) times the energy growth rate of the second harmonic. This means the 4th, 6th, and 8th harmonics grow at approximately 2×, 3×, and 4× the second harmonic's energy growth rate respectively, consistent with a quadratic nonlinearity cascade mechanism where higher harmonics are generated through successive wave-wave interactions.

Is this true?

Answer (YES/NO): YES